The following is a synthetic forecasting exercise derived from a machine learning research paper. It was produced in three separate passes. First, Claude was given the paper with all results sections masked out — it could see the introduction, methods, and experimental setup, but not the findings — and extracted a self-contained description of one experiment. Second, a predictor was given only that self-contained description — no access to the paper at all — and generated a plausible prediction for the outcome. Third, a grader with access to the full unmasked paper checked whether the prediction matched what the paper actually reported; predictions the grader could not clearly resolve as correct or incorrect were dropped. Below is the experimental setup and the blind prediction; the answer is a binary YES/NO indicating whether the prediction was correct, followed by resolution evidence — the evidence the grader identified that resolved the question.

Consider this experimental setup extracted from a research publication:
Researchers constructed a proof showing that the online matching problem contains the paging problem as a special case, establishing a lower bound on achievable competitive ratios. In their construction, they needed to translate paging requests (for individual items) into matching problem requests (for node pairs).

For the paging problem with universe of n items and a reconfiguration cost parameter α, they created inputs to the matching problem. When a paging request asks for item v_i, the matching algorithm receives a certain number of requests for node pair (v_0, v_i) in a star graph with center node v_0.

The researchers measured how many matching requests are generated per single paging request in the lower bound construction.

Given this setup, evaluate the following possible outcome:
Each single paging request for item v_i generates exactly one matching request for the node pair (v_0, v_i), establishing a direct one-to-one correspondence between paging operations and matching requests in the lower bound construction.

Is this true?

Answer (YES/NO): NO